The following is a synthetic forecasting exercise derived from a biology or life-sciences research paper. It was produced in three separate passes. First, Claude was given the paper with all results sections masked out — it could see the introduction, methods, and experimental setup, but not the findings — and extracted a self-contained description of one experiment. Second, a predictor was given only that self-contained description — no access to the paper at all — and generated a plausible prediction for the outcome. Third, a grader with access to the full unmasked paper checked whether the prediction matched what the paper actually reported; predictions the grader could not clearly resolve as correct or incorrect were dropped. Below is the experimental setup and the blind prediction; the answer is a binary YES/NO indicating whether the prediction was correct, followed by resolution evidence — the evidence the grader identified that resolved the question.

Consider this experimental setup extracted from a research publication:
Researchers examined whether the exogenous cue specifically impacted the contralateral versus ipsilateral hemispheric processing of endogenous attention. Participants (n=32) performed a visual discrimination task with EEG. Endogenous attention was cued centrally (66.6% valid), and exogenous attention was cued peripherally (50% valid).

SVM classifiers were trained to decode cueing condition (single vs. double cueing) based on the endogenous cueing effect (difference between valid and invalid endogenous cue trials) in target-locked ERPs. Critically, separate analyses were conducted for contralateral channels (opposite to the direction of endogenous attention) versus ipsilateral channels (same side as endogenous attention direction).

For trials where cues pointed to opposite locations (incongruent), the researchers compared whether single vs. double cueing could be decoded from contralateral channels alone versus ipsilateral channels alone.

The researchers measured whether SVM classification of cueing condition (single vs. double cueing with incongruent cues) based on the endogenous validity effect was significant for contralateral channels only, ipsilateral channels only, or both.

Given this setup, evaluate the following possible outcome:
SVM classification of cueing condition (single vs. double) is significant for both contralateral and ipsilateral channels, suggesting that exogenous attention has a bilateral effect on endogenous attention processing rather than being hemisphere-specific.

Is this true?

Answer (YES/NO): YES